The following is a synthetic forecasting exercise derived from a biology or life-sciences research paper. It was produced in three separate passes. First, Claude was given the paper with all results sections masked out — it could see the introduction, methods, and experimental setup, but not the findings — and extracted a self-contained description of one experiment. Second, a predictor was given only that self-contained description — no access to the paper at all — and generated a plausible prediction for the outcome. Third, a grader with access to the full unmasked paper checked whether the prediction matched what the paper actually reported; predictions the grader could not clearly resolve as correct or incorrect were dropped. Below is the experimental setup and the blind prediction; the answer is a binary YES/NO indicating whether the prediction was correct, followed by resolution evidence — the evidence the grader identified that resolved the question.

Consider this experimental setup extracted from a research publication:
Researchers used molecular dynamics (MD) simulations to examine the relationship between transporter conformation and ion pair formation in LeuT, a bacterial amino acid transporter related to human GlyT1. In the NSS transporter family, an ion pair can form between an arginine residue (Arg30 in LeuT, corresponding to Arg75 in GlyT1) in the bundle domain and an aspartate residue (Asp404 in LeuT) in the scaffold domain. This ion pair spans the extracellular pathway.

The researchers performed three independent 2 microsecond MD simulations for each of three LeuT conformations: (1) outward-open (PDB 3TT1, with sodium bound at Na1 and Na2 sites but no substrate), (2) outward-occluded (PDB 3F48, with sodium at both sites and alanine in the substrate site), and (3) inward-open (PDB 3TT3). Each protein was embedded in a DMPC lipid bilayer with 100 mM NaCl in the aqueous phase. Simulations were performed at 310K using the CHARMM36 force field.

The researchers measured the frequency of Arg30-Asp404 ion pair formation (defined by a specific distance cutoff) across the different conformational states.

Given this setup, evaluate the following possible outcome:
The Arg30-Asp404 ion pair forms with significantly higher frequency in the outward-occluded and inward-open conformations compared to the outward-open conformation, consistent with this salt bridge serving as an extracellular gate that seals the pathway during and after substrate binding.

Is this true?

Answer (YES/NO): YES